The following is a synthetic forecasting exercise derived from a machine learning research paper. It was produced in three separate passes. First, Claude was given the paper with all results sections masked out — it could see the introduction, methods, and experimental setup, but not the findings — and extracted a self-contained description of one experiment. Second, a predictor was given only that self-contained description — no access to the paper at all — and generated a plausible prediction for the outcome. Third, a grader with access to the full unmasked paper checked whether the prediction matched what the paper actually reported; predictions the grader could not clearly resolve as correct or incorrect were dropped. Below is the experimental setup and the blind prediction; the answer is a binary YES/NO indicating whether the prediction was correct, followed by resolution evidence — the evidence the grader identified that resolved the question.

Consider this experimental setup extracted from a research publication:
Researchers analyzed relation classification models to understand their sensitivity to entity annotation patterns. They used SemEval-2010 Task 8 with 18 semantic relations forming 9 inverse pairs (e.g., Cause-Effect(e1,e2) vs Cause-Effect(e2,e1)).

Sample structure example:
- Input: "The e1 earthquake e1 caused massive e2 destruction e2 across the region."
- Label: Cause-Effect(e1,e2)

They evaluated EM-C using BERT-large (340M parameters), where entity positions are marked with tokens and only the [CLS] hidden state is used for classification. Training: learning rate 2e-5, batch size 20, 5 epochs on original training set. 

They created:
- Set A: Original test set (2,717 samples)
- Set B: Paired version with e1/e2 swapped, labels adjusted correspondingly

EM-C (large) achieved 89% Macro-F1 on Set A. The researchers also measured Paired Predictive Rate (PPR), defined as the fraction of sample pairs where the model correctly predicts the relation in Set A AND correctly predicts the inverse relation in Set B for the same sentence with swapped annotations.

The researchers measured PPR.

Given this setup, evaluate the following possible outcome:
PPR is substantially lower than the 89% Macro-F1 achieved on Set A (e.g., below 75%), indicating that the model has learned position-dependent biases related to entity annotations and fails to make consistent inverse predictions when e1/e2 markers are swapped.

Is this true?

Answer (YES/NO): YES